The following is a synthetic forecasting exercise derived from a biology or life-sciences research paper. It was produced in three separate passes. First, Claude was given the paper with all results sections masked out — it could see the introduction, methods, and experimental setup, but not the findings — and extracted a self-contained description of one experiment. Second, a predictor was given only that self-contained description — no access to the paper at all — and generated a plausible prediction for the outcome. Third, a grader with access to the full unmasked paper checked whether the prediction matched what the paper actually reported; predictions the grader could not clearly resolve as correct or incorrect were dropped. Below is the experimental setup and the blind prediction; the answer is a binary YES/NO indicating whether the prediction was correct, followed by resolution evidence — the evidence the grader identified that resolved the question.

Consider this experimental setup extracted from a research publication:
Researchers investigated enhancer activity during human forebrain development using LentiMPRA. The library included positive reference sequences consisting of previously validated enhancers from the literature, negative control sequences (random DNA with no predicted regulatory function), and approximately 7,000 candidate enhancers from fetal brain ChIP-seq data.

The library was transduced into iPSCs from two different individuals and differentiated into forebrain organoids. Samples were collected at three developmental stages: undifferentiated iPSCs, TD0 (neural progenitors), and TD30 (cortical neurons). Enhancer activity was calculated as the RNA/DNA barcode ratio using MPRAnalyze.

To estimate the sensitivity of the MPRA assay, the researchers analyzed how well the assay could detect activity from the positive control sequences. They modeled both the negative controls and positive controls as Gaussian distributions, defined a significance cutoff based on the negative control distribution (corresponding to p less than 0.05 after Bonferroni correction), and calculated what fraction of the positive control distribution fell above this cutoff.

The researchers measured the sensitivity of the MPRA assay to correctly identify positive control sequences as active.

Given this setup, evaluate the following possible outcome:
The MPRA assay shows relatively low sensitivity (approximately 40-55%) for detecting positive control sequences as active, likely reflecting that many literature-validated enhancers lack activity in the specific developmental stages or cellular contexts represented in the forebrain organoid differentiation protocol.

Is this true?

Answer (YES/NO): NO